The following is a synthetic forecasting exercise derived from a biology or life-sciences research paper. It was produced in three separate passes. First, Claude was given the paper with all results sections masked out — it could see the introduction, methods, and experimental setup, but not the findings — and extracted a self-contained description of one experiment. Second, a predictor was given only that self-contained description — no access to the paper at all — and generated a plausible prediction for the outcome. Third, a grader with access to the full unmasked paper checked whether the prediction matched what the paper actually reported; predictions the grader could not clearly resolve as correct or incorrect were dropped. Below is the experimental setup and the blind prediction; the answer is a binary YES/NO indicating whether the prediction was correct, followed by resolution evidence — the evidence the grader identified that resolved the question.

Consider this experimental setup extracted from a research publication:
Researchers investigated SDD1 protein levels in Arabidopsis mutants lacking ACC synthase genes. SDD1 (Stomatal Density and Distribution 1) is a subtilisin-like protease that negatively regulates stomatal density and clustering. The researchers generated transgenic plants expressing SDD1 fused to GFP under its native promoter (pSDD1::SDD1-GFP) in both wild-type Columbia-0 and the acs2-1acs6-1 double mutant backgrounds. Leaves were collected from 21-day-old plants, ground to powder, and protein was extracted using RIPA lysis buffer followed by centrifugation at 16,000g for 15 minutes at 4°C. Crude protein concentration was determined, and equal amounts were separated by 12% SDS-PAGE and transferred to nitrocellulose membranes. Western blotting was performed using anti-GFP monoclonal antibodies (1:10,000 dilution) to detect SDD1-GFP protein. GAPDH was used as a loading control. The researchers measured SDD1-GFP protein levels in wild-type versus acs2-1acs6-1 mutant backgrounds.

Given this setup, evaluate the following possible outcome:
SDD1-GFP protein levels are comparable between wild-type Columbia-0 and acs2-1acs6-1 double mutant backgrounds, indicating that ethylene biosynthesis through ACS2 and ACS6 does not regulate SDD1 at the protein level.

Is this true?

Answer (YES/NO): NO